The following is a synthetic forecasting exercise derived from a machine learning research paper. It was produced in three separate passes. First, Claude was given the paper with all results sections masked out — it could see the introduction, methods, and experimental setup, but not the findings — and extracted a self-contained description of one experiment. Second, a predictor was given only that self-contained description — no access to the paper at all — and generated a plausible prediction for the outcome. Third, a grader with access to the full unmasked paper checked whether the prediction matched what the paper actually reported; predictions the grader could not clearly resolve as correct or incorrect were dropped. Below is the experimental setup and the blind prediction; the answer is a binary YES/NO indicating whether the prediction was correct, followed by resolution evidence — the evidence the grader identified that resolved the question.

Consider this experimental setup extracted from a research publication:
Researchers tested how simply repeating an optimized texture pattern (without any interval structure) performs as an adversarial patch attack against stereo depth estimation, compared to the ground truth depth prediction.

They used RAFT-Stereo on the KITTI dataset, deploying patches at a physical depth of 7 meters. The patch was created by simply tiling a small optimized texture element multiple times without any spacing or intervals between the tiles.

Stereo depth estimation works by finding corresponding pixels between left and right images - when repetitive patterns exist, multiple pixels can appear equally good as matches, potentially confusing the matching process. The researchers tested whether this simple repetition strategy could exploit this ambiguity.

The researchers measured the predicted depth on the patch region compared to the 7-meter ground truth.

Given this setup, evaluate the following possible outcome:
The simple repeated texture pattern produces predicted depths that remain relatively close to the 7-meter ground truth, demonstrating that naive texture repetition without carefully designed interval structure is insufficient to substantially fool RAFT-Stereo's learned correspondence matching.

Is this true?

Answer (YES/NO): YES